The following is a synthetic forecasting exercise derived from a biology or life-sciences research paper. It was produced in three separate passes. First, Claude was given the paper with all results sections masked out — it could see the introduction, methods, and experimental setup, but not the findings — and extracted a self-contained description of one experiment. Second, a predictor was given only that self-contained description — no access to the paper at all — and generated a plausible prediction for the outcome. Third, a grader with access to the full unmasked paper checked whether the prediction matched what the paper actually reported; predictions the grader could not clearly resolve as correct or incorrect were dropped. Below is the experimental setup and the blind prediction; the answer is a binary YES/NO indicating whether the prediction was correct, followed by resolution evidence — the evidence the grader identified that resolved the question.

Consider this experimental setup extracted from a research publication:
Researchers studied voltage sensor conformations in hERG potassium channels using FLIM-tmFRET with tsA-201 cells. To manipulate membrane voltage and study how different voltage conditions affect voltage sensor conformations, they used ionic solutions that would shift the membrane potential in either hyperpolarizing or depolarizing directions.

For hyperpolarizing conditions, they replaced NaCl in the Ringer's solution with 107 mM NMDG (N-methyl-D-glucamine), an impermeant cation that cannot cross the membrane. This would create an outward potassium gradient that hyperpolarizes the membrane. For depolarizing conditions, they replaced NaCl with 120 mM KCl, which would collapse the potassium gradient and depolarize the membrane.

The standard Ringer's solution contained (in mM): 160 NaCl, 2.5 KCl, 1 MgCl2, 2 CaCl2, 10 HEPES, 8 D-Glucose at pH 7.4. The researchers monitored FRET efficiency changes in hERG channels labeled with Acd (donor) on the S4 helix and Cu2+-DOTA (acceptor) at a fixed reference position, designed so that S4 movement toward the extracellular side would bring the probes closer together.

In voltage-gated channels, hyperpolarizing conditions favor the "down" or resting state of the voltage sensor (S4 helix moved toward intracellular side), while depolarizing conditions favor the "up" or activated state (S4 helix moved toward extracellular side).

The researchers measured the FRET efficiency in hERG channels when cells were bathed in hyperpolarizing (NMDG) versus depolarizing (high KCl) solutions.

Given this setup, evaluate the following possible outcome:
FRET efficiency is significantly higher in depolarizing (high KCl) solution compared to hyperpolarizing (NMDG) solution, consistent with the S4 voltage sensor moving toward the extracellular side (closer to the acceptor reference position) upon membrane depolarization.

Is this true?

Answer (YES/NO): YES